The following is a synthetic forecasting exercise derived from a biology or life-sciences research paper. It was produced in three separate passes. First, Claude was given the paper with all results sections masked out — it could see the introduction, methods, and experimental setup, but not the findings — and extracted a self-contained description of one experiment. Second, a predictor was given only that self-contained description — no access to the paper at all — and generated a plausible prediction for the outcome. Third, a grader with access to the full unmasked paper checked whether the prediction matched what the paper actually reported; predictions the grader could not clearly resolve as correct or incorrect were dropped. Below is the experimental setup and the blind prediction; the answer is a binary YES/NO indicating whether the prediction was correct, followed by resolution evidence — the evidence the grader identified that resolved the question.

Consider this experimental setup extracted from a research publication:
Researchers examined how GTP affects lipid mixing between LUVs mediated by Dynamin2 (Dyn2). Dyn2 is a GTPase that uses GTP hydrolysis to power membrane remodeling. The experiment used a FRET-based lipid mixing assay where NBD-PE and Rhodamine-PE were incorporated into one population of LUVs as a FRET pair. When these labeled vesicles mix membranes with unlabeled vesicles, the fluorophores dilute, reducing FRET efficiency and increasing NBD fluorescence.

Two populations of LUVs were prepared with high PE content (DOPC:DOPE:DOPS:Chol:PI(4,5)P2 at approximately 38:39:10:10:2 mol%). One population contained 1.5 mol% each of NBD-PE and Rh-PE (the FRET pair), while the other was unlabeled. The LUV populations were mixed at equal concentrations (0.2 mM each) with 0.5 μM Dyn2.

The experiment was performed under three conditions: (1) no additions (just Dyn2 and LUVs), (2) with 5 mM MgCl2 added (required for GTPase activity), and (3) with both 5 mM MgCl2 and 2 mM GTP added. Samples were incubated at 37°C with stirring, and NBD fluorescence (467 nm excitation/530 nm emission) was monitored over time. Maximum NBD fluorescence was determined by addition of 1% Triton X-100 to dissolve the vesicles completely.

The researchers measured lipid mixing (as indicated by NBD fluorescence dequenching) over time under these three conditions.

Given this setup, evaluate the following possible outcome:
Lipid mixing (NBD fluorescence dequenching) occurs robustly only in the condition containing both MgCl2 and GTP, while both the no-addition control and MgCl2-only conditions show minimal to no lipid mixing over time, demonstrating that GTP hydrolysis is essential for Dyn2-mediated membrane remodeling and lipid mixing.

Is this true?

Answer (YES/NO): NO